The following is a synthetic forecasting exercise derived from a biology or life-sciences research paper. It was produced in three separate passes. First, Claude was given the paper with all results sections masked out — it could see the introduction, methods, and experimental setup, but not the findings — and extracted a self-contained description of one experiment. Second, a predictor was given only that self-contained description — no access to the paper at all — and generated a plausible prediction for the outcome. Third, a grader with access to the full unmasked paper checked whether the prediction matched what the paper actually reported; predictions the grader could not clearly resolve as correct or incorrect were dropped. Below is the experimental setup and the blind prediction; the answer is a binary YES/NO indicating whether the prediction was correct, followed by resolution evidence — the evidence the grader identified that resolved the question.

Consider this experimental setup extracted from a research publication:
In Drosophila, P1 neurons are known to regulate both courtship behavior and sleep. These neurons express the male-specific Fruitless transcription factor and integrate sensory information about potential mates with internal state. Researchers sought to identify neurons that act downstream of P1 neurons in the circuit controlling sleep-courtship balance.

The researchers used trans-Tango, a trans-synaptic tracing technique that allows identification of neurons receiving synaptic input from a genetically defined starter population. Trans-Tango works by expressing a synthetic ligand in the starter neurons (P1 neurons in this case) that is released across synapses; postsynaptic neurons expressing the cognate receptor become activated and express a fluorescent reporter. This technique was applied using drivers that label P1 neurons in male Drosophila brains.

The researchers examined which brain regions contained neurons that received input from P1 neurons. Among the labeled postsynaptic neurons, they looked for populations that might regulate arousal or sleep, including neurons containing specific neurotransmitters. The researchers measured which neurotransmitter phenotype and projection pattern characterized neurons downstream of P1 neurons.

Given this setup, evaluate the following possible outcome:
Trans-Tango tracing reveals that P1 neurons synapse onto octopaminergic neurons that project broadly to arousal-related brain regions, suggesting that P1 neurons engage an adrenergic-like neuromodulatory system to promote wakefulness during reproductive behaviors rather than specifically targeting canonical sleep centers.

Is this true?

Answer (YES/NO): NO